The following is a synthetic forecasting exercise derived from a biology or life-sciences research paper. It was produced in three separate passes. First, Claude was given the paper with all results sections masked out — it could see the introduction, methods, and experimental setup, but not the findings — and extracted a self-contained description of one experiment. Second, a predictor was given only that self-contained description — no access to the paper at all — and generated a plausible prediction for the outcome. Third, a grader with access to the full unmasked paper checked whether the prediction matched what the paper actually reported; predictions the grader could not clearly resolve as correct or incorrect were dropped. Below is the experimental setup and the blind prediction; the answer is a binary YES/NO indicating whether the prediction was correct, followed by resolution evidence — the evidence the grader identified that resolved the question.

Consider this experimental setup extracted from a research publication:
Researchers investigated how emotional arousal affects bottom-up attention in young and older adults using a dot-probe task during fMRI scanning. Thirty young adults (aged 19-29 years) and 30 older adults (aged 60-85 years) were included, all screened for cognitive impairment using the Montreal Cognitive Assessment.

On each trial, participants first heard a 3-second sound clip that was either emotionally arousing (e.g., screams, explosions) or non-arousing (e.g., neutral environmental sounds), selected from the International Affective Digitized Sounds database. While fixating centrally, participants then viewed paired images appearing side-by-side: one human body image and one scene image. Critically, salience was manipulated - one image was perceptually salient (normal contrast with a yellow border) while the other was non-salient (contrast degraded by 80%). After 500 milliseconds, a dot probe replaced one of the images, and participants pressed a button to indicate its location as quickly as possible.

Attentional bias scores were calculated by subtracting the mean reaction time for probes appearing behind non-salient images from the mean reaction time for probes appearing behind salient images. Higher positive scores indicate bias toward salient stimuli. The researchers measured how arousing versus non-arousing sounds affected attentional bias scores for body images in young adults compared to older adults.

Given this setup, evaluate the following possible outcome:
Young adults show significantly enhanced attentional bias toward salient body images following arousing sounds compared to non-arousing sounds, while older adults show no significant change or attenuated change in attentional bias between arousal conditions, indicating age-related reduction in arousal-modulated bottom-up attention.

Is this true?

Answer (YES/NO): NO